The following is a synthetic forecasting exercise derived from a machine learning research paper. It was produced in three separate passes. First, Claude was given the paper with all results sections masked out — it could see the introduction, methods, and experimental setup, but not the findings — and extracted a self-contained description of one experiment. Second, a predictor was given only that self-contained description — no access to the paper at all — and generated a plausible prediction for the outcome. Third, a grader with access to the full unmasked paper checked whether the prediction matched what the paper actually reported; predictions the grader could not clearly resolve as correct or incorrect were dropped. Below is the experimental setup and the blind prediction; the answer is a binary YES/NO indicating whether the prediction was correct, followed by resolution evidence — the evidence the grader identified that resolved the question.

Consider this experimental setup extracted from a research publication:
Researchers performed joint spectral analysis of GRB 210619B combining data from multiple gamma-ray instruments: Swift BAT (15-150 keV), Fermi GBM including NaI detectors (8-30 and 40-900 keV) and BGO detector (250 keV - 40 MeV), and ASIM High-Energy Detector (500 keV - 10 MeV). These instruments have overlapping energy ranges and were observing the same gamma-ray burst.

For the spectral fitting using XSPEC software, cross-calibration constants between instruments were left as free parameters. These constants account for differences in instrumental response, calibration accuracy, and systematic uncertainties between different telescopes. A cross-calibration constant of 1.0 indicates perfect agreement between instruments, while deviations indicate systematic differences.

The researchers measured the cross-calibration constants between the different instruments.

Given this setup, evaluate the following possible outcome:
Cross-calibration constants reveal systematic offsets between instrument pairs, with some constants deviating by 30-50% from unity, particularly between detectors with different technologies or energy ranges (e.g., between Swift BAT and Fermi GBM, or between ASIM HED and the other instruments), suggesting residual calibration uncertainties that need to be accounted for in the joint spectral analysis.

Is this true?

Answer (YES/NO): NO